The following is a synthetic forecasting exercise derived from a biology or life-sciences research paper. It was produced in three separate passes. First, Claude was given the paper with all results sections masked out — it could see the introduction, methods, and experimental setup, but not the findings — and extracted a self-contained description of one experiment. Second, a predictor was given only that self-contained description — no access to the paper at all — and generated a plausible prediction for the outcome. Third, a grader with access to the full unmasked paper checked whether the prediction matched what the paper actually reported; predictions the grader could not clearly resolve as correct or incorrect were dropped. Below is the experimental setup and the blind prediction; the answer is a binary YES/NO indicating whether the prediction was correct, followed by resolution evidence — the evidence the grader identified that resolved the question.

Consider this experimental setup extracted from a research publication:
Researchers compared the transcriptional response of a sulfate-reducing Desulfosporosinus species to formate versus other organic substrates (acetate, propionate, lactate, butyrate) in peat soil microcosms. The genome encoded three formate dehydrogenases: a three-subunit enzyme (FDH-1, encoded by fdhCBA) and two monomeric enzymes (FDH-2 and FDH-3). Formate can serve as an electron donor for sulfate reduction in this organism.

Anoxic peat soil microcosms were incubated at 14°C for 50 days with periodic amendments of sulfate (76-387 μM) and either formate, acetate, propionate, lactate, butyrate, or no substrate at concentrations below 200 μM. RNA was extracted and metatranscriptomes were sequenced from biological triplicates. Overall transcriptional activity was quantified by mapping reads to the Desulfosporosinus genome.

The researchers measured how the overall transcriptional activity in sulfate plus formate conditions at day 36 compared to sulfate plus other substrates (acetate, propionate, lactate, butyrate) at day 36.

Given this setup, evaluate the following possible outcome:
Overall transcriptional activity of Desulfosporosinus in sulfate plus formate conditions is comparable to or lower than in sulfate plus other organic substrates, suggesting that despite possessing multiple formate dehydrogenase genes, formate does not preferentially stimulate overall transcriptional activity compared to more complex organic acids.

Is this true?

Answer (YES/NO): YES